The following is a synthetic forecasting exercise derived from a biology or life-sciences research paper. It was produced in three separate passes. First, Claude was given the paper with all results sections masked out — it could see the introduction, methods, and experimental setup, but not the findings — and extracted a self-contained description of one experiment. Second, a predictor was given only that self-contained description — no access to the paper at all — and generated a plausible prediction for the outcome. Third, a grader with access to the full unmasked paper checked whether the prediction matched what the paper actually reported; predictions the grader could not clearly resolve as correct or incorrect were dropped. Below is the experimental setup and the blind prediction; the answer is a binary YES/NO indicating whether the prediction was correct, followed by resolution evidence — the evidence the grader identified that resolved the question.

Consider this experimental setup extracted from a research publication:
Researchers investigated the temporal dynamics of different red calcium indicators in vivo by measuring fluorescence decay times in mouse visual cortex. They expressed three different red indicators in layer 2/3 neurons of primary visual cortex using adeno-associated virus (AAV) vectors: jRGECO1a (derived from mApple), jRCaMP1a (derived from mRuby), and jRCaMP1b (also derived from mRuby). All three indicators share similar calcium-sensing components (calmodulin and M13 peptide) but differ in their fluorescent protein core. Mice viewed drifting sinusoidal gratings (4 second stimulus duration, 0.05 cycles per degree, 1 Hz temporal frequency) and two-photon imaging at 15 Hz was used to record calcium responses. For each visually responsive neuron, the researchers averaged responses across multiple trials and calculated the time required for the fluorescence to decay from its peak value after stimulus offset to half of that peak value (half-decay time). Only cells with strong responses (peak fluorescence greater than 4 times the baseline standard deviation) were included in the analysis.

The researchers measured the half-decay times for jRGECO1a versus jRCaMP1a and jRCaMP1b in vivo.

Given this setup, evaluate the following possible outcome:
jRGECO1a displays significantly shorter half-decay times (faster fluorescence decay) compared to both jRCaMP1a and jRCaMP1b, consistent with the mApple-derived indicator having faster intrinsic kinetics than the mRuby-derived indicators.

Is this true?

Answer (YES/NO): YES